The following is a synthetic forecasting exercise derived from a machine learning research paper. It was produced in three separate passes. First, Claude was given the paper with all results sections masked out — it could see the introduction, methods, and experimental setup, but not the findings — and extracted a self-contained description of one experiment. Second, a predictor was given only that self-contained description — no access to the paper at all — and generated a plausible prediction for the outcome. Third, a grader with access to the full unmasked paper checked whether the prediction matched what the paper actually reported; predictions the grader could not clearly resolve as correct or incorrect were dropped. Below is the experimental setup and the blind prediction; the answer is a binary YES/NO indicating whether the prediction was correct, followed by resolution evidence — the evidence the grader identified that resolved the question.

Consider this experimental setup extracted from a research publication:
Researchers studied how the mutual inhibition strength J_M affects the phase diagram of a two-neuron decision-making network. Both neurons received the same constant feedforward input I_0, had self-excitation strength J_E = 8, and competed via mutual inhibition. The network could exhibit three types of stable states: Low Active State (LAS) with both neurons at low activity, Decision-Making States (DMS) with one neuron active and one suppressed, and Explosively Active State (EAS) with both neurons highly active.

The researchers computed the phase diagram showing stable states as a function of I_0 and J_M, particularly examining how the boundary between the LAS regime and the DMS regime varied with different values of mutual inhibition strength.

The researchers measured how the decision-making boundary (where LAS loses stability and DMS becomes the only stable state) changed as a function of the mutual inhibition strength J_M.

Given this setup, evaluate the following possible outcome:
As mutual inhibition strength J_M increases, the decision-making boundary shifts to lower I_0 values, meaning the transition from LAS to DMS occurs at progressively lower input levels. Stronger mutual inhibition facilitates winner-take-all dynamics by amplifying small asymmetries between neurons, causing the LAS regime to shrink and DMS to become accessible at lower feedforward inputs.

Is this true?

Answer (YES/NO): NO